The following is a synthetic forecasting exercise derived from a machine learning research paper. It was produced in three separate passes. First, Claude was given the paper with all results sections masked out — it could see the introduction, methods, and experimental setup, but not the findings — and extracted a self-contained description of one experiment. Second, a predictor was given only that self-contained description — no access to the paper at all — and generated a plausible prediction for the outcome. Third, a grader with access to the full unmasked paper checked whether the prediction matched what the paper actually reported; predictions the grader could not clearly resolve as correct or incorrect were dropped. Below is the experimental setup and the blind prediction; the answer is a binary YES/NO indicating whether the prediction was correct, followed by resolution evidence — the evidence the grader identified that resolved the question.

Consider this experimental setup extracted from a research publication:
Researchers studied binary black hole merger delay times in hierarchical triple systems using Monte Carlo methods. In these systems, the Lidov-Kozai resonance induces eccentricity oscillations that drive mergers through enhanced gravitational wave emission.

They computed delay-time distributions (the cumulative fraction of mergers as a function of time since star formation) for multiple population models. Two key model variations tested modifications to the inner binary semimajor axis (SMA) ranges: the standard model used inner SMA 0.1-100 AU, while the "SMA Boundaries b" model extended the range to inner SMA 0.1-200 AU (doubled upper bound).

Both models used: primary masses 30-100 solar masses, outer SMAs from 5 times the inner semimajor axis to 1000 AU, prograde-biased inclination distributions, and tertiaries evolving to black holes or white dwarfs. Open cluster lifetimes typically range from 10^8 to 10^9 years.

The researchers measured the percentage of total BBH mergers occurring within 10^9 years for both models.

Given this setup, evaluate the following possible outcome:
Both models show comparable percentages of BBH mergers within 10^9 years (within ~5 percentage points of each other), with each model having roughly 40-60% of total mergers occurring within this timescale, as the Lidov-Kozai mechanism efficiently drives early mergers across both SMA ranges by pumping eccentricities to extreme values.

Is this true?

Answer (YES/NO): NO